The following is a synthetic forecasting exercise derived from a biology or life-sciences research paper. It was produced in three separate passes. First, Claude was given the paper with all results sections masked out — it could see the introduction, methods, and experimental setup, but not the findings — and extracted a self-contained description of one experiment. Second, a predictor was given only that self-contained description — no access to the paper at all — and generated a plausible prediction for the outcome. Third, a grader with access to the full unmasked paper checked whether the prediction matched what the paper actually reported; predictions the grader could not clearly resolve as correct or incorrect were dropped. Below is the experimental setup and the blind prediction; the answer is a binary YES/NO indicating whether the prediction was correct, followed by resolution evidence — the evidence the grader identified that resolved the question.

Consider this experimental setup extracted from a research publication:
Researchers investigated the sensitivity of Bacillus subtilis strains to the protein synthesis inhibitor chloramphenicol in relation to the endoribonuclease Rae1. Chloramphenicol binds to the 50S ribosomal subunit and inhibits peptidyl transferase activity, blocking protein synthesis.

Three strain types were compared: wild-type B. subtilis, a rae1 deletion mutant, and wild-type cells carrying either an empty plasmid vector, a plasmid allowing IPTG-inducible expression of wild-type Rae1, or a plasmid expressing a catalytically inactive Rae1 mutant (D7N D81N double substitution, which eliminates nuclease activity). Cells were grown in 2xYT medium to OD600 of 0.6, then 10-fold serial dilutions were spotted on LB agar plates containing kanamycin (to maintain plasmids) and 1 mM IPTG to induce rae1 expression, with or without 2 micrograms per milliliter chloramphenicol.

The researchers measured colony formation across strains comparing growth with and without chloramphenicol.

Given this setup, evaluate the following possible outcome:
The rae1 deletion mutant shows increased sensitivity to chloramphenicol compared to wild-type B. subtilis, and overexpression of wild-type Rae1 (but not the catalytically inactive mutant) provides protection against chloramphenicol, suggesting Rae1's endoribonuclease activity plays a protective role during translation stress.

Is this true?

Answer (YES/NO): NO